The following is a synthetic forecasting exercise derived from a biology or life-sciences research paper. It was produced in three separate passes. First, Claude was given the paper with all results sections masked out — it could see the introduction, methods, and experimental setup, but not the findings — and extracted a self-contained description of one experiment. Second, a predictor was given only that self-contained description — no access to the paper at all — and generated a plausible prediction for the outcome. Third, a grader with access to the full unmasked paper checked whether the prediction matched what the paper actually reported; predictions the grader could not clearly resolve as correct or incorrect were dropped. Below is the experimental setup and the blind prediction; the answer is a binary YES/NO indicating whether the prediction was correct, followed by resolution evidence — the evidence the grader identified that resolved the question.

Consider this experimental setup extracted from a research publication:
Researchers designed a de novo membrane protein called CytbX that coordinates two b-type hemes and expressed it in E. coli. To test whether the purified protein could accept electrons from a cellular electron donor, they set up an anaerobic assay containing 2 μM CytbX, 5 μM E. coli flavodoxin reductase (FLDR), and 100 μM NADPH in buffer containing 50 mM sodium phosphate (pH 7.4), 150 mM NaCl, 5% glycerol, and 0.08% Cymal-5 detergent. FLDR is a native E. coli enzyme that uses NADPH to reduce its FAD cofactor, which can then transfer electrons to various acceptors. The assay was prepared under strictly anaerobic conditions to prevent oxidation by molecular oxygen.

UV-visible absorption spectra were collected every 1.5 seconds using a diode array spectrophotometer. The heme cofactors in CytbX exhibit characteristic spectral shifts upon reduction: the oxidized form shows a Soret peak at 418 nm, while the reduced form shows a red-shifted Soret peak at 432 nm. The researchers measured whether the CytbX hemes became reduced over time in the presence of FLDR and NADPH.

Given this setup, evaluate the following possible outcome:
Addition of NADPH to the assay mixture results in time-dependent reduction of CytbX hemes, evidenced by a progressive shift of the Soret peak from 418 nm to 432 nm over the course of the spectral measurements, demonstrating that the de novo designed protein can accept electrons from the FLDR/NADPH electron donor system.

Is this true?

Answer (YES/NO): YES